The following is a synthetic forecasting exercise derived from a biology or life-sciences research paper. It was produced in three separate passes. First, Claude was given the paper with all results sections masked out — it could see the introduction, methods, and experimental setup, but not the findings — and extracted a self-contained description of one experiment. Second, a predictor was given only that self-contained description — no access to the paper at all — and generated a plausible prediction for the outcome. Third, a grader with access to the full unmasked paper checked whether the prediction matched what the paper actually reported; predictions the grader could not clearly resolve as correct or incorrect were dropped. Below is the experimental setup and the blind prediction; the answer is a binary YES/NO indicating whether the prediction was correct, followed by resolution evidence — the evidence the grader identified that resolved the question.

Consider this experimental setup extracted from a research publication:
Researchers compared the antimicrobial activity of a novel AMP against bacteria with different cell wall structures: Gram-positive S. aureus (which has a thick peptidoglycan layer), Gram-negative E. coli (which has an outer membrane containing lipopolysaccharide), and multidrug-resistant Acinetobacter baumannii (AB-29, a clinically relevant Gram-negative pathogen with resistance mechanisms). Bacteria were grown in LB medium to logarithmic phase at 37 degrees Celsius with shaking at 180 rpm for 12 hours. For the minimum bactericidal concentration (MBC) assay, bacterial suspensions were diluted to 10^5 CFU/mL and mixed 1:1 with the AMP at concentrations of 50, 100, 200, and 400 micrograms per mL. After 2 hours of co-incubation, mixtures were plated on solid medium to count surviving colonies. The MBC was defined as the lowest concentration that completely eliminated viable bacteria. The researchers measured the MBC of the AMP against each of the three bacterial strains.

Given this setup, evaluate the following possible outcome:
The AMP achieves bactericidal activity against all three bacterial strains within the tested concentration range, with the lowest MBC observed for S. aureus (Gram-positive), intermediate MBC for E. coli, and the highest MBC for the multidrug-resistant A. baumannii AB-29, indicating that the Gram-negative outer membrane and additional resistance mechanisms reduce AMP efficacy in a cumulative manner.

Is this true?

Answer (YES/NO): NO